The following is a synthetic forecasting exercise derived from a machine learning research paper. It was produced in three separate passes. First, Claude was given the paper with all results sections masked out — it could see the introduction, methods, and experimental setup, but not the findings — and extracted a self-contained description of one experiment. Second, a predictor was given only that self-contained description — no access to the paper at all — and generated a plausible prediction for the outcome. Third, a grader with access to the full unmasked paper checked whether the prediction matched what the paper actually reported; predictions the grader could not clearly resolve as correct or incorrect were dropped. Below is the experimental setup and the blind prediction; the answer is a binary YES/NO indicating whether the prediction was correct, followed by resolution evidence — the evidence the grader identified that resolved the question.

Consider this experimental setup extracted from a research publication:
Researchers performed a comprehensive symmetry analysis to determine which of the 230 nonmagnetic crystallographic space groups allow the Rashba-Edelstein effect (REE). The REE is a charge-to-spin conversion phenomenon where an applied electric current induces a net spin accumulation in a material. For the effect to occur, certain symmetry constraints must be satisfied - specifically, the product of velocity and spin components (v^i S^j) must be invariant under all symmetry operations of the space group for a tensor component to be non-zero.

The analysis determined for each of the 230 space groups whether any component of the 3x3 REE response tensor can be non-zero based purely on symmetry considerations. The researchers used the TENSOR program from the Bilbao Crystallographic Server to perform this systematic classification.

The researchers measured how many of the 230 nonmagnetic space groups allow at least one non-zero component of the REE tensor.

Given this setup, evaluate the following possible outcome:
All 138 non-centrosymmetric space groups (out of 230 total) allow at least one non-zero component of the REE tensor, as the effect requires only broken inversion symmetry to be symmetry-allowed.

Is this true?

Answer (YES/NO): NO